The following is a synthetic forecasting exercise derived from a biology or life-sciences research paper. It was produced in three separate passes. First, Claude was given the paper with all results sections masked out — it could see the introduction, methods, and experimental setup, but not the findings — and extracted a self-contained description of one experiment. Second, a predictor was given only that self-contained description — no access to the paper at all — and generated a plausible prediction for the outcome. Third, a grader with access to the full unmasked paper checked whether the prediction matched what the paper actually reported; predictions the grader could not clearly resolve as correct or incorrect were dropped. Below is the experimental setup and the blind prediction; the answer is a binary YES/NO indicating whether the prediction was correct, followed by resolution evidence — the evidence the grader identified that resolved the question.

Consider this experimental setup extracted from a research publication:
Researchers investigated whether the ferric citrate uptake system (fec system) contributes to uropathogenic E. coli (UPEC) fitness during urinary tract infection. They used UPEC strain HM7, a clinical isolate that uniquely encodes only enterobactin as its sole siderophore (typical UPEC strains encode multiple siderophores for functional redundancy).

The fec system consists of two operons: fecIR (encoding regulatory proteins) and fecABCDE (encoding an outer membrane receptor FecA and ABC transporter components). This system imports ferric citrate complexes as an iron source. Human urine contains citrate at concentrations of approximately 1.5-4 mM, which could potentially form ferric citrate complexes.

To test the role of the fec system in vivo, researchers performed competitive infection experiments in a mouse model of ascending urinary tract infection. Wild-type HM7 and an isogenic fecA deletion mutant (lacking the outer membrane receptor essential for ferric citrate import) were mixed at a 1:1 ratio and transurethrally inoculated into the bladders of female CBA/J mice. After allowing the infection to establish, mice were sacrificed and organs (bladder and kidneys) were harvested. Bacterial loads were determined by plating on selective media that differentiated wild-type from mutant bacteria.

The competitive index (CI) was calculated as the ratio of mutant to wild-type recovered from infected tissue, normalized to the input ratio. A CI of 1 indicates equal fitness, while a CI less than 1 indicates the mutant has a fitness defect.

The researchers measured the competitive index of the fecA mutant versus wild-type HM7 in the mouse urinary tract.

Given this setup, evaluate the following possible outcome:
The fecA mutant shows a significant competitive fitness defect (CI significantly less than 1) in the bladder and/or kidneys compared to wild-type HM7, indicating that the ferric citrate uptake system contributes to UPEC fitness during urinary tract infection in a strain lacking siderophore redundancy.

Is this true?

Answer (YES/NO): YES